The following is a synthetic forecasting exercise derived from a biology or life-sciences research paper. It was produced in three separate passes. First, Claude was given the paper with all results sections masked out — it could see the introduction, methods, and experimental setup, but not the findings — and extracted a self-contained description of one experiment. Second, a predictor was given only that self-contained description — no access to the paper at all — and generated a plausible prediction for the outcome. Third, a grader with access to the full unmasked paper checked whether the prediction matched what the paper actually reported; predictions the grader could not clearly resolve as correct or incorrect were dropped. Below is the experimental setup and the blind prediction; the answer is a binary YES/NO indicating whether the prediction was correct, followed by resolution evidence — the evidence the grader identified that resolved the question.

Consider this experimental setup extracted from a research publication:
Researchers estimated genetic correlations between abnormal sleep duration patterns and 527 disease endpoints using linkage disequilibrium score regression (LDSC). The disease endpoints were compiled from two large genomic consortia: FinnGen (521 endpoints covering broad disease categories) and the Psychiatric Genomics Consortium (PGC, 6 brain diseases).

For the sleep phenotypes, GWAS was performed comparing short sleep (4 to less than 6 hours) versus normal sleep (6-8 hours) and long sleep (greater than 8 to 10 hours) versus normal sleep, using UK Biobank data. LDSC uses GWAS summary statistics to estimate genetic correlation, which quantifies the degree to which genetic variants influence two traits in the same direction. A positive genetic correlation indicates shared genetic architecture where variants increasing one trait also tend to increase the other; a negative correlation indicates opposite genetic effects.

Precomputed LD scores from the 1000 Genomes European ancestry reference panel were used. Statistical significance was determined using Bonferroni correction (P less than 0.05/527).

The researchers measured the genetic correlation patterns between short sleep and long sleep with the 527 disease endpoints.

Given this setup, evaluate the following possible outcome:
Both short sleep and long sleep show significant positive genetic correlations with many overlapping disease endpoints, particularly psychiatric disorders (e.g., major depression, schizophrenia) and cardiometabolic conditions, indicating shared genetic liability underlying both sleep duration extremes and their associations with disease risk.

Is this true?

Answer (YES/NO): NO